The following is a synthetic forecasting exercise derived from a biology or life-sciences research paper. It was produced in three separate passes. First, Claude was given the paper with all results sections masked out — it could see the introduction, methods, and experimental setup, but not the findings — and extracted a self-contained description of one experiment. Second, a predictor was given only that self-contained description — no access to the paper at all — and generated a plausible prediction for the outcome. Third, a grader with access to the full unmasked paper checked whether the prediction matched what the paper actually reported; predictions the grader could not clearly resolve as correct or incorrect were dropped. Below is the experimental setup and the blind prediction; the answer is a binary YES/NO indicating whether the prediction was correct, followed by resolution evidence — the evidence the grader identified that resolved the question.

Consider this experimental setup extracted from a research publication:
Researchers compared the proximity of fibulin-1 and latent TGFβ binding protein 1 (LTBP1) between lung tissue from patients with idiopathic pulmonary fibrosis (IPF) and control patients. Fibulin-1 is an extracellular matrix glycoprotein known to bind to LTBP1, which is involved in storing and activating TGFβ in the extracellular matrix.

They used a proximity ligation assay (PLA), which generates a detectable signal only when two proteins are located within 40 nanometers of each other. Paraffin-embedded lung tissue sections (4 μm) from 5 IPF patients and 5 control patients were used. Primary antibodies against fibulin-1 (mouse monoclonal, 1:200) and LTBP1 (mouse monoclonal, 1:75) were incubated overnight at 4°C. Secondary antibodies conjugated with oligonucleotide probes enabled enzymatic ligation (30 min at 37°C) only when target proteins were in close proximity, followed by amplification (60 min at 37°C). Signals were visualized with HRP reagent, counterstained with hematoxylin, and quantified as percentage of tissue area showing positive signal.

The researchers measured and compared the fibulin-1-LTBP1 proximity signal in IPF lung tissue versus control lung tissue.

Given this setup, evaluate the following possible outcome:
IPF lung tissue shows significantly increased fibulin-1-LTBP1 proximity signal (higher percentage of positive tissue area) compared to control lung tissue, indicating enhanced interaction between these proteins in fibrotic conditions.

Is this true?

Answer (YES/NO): NO